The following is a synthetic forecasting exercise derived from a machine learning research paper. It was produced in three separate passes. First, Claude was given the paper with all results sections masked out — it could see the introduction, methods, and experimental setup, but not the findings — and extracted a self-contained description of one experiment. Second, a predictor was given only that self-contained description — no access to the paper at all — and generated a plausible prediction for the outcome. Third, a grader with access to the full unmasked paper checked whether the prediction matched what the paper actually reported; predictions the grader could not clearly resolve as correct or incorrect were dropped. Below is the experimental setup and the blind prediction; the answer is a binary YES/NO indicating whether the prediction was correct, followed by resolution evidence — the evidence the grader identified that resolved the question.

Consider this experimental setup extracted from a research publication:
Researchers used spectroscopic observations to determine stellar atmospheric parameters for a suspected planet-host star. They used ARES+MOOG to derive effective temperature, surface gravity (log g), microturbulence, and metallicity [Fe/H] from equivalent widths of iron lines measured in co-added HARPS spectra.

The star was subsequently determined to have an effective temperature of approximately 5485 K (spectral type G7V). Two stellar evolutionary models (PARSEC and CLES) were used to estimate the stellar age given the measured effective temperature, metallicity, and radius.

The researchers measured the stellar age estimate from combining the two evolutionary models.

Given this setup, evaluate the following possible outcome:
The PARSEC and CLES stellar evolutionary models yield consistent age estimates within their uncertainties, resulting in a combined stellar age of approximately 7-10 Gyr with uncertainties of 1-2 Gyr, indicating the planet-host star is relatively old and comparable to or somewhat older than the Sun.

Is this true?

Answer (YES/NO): NO